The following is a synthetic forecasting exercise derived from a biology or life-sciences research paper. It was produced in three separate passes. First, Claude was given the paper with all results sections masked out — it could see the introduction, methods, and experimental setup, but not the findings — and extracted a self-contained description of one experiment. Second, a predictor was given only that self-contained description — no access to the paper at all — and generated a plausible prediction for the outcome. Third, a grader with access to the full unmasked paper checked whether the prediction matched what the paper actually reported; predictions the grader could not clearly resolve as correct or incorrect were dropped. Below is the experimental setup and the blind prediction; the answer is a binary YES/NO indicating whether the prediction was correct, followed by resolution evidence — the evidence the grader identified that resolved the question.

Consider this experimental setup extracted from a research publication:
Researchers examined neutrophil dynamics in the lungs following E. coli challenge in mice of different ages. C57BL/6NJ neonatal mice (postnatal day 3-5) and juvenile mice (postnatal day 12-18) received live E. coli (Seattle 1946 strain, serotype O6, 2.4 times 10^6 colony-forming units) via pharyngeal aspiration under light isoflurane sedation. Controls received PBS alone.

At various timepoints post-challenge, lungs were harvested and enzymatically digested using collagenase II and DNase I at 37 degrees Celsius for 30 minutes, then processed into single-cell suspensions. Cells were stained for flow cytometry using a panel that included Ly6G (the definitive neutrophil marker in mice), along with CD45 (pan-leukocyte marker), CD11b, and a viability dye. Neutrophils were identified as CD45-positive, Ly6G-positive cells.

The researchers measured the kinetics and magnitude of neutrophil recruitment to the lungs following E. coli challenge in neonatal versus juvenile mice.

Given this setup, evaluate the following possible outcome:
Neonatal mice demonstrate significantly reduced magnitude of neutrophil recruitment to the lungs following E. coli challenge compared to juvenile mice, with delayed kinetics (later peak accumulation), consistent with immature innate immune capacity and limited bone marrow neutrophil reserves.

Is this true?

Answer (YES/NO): NO